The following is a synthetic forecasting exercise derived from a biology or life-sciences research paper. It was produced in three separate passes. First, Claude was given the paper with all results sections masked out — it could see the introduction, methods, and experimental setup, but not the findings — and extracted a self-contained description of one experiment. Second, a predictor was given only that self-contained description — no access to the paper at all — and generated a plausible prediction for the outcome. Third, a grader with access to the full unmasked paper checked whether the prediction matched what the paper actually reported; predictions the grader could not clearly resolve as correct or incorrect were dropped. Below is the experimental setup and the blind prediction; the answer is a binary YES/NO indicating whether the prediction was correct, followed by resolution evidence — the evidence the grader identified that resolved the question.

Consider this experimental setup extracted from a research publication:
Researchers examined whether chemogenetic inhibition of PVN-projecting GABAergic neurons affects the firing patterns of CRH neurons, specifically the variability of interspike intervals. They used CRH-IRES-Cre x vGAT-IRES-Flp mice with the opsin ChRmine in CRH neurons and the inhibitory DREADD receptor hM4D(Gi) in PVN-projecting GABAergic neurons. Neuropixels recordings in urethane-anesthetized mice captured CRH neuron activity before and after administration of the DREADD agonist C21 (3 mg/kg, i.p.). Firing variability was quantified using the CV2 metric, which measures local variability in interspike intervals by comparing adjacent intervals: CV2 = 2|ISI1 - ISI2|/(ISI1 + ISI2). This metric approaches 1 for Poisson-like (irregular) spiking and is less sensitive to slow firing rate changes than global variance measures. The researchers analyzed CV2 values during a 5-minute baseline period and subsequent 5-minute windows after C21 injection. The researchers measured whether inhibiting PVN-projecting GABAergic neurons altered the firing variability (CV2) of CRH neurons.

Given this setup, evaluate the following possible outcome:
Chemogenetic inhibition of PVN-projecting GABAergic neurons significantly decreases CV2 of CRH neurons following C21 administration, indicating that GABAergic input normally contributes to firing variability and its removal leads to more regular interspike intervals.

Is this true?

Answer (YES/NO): YES